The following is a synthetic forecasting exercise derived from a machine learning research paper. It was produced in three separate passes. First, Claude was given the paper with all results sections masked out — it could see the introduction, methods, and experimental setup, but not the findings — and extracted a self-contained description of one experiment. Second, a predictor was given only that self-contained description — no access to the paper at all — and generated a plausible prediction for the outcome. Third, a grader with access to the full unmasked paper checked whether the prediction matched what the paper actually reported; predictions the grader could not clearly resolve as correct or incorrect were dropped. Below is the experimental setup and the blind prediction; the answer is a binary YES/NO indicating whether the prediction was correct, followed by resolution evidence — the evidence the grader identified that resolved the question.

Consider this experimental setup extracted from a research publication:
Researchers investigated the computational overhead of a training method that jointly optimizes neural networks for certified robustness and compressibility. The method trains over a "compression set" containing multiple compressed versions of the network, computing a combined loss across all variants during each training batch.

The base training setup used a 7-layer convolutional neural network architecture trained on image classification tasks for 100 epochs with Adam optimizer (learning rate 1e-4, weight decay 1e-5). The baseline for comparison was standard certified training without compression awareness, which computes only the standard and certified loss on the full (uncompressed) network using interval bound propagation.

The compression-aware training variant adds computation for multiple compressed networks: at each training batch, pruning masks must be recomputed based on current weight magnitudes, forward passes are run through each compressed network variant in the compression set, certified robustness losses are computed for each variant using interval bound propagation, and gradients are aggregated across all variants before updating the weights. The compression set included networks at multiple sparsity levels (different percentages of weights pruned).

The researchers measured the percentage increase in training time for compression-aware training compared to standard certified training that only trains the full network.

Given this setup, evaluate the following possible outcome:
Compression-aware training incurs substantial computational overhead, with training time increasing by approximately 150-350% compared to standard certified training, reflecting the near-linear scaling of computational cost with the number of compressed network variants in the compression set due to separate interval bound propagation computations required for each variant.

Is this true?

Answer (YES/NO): NO